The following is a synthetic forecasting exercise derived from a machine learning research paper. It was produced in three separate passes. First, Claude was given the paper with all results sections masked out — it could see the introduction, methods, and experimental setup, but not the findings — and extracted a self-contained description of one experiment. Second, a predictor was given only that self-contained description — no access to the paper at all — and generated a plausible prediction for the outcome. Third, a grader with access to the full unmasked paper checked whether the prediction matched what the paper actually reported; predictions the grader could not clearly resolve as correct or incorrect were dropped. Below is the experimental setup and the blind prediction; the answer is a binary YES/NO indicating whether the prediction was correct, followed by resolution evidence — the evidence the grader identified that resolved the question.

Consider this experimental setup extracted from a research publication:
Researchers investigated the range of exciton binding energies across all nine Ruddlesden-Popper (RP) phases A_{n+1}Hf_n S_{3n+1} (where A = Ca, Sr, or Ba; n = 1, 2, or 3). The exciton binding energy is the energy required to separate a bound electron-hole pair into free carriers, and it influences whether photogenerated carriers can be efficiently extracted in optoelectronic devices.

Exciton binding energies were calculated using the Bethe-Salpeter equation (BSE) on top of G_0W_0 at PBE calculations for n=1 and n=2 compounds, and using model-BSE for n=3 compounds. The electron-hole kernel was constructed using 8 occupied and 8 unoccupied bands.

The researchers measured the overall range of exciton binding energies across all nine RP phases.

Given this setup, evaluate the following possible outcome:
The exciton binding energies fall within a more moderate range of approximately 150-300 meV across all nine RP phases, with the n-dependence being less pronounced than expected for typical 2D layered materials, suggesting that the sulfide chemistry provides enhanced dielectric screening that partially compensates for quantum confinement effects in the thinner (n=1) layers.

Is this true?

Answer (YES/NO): NO